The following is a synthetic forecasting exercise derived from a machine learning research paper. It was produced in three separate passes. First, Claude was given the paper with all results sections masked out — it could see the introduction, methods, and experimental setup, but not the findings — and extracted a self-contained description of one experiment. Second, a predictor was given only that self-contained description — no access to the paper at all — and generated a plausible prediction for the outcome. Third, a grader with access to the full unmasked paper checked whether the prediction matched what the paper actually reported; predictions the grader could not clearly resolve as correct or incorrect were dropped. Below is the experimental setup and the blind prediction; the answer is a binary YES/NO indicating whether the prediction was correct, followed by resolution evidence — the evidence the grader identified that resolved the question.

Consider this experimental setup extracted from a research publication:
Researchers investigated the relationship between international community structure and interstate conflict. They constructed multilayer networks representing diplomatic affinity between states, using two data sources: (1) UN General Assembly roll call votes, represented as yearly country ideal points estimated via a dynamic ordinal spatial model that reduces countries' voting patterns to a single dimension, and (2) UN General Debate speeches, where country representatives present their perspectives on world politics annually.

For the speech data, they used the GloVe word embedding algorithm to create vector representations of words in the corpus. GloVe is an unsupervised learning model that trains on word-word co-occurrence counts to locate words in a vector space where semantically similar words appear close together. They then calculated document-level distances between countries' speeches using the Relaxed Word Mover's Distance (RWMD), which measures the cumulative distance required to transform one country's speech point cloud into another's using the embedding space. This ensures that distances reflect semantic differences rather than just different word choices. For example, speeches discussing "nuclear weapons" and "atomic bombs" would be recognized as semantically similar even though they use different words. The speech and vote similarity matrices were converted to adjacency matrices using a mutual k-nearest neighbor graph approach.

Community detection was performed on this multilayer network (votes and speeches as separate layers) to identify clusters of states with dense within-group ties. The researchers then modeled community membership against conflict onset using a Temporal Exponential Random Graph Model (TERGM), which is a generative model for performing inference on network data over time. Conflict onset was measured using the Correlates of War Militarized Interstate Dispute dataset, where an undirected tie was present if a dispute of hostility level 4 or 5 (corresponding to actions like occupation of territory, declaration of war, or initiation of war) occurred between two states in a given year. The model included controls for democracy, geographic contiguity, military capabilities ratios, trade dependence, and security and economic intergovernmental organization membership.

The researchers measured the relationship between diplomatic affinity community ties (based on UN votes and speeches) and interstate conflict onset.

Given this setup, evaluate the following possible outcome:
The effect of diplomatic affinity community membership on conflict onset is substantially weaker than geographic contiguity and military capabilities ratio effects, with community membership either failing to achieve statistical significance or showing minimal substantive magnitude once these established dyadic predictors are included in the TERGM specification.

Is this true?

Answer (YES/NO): NO